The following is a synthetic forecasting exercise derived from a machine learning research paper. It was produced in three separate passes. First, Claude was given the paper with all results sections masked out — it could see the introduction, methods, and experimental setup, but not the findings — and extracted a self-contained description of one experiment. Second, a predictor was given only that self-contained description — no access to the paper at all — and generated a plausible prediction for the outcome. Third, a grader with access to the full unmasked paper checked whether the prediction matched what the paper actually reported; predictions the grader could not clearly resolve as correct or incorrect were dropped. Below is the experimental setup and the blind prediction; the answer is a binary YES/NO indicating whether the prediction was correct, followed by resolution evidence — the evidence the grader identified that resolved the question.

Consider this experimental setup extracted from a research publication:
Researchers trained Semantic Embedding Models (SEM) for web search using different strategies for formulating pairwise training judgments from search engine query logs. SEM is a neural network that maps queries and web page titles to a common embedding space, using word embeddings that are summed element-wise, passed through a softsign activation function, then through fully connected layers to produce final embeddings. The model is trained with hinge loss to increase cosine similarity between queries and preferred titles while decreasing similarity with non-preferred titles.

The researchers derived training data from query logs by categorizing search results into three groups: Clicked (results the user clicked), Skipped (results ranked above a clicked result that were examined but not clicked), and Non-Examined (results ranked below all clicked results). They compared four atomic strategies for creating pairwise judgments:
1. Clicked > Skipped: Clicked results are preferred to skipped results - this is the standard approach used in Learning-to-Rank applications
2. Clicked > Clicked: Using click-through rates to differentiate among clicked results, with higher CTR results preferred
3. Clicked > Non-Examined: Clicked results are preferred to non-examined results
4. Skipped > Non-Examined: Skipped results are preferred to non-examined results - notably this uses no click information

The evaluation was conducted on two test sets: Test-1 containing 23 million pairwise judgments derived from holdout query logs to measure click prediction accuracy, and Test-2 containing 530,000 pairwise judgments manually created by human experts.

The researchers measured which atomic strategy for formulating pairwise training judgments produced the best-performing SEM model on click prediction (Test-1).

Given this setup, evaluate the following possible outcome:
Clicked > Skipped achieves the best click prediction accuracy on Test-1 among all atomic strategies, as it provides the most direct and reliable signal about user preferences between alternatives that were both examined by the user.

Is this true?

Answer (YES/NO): NO